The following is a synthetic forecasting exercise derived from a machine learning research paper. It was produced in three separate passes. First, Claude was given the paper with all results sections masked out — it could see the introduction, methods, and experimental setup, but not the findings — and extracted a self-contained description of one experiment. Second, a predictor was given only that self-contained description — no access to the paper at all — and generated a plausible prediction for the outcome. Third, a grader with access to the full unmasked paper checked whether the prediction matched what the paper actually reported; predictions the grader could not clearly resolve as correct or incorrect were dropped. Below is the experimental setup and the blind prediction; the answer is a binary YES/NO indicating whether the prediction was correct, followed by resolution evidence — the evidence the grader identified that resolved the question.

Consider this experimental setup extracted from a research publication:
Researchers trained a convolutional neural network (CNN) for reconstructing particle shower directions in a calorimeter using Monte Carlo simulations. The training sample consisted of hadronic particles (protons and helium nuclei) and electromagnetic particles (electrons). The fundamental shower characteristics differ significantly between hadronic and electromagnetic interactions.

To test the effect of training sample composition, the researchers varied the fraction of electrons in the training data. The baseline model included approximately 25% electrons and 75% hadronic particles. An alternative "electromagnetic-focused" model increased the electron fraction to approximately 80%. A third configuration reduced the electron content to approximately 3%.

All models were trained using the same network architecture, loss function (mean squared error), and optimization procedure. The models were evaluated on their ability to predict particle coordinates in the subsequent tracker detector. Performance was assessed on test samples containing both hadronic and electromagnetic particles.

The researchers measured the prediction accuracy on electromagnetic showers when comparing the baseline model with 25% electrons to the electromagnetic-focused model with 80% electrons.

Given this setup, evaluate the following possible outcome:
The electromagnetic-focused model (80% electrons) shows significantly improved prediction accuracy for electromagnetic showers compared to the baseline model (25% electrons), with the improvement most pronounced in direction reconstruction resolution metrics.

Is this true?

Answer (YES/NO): NO